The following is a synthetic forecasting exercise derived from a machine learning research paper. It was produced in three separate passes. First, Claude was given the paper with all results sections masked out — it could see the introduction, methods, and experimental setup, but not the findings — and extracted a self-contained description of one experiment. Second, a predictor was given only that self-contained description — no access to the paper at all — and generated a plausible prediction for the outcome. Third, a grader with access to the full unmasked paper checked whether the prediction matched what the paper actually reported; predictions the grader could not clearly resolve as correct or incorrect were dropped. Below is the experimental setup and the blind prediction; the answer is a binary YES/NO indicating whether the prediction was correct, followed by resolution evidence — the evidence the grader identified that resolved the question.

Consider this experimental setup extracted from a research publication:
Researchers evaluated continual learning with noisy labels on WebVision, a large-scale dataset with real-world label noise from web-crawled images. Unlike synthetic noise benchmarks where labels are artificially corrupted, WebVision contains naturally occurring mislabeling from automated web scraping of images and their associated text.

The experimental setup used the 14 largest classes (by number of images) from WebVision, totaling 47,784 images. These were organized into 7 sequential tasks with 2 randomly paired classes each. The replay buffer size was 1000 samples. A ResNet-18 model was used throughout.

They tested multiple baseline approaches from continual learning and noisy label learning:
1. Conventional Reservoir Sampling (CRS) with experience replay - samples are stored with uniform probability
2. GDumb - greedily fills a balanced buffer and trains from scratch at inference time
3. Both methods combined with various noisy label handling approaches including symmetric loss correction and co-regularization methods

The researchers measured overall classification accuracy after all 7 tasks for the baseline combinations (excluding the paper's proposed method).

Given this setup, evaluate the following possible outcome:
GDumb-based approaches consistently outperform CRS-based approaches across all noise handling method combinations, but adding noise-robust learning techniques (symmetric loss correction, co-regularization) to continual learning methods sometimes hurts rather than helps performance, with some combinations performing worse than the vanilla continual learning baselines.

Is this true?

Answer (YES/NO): YES